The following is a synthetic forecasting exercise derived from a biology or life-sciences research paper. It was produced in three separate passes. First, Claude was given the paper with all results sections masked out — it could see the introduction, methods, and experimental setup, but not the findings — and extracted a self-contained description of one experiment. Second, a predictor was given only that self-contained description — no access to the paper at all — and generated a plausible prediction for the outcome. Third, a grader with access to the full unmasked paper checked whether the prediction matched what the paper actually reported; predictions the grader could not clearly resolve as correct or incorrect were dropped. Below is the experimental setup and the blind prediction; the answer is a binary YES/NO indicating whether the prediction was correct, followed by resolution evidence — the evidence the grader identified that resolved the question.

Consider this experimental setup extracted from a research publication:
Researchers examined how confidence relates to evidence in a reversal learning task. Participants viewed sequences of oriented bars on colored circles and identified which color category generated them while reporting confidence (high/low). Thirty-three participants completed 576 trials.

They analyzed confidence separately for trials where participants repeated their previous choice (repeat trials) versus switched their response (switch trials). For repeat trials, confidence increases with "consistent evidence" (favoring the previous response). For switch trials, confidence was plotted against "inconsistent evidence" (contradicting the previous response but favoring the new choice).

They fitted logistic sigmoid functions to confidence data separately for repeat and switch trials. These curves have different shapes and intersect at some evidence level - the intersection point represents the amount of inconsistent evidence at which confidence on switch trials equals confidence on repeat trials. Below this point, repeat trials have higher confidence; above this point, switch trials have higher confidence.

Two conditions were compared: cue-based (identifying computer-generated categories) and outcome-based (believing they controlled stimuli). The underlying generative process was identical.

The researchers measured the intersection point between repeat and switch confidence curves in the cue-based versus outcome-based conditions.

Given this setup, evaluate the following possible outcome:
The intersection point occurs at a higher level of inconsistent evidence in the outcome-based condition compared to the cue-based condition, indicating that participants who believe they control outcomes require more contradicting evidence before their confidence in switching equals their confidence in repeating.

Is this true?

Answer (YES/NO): YES